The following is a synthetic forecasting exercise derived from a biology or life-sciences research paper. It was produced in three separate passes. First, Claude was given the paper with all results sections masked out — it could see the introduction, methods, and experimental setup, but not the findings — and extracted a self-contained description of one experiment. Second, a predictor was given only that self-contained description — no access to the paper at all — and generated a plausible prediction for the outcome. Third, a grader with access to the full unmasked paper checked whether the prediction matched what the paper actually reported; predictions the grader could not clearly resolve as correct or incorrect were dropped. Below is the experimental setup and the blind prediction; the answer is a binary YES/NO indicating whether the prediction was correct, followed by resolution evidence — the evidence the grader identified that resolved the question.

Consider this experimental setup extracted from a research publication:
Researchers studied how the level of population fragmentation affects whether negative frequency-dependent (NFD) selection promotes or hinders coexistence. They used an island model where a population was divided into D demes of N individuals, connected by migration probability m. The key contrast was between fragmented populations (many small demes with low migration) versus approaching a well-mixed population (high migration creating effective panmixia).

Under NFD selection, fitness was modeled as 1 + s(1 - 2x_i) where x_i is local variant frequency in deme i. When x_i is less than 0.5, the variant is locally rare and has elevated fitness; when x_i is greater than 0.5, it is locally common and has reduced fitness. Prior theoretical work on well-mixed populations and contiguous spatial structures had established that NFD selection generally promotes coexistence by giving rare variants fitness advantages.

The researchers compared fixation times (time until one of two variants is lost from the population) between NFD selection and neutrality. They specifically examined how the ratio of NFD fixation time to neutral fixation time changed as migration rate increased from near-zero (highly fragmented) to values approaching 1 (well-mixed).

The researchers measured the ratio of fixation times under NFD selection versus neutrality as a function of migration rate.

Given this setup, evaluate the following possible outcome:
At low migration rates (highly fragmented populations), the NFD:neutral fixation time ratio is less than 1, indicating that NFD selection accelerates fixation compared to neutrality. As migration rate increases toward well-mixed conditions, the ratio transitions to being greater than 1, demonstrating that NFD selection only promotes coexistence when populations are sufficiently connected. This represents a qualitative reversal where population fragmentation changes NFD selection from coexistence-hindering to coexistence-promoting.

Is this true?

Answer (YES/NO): YES